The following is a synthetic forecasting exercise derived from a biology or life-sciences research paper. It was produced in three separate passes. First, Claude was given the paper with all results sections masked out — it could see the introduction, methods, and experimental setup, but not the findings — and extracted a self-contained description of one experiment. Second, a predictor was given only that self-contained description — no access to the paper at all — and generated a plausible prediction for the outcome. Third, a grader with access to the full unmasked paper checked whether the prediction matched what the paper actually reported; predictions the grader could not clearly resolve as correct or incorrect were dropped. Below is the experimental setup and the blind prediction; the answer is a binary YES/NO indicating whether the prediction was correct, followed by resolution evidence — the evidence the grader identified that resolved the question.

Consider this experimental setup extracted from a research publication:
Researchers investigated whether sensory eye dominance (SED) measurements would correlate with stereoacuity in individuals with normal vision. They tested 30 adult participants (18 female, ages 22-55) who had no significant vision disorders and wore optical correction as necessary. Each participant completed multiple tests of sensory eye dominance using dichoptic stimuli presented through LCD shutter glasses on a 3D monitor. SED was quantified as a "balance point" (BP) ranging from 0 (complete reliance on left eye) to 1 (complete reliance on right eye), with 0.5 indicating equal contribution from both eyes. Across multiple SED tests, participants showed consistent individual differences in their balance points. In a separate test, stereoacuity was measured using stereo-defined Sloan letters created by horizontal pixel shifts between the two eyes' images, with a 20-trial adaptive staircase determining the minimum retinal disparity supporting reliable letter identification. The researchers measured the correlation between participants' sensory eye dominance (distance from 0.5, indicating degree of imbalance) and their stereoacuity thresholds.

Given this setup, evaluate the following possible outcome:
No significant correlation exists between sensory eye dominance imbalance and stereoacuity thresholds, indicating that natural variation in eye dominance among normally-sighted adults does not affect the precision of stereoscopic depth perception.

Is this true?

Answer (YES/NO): YES